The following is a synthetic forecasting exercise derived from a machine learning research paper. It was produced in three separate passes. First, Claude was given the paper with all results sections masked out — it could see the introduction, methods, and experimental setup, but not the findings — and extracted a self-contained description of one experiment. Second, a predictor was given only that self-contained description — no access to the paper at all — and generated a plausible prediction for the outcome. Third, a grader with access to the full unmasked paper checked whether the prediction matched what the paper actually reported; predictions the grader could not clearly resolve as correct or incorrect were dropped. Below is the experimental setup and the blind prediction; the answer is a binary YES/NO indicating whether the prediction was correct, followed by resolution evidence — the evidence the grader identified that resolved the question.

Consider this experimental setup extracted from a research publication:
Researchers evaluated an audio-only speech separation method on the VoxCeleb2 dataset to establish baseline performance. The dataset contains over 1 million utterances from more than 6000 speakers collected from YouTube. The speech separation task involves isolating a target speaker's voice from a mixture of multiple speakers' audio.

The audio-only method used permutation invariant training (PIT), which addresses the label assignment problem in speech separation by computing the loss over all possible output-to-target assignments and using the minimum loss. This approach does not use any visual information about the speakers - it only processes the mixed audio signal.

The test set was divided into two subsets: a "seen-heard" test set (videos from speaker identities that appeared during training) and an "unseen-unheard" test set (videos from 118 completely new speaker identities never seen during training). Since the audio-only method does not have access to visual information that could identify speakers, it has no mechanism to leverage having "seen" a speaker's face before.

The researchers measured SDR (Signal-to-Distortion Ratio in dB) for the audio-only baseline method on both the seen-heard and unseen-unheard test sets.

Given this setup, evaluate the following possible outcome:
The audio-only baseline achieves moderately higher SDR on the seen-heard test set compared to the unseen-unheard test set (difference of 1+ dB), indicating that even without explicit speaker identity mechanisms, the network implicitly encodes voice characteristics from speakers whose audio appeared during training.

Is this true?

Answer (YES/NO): NO